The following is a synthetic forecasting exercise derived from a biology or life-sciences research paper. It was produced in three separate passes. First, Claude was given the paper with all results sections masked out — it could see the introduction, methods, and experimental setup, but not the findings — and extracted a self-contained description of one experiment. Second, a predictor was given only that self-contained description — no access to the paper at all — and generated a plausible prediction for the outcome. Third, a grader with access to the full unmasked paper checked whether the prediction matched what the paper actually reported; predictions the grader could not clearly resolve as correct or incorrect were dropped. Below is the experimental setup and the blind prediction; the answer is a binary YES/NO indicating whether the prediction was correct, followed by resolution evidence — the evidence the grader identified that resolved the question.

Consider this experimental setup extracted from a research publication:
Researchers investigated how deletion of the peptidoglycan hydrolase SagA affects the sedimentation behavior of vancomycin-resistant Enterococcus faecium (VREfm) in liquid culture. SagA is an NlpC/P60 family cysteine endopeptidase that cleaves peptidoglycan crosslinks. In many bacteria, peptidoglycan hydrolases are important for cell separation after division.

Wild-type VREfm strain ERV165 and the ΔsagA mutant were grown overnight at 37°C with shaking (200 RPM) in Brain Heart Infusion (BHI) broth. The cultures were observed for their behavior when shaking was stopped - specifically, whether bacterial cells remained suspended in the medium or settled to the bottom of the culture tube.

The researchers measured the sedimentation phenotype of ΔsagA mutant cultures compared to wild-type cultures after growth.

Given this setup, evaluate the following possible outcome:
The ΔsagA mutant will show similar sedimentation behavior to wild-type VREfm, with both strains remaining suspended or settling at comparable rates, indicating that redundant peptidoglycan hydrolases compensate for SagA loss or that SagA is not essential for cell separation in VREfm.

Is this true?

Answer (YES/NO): NO